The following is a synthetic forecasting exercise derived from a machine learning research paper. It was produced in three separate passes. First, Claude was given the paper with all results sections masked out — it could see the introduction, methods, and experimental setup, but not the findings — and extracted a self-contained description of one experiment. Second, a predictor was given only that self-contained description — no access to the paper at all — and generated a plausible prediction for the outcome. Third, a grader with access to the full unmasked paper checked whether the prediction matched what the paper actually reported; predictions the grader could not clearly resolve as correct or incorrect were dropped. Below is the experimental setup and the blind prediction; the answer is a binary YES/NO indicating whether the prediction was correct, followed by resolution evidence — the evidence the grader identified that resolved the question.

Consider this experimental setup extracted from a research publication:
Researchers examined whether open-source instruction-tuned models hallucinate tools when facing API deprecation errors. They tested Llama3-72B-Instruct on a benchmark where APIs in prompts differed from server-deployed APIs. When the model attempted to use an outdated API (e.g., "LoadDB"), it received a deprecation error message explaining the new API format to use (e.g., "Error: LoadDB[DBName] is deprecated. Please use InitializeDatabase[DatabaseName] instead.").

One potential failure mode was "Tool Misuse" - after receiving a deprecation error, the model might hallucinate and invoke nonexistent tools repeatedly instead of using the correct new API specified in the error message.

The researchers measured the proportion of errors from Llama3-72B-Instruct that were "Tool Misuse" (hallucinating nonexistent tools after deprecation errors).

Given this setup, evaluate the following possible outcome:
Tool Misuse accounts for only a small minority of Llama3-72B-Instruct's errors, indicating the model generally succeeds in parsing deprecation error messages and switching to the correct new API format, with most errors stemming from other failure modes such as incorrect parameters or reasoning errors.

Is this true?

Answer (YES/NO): YES